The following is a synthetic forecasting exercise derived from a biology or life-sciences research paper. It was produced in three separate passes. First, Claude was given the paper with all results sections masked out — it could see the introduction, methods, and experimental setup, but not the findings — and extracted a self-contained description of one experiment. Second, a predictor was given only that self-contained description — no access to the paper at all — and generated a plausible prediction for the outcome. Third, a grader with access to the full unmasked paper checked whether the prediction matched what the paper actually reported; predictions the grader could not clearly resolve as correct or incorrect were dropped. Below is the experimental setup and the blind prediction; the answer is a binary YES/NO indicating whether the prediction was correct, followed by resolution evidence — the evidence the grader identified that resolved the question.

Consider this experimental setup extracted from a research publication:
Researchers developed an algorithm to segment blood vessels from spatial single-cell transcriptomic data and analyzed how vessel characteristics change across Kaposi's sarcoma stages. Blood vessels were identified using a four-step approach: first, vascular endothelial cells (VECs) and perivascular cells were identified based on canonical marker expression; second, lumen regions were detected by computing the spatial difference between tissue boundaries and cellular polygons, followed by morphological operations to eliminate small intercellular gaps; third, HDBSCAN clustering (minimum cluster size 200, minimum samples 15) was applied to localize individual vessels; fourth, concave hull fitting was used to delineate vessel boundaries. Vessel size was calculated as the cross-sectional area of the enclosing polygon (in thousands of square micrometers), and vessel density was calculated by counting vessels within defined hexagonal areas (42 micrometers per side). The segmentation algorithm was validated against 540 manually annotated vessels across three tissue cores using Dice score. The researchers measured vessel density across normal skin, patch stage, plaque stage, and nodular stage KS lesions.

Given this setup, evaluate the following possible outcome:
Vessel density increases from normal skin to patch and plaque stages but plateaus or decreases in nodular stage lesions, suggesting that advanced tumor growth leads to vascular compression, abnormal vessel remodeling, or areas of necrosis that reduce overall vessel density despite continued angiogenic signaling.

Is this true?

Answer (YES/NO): NO